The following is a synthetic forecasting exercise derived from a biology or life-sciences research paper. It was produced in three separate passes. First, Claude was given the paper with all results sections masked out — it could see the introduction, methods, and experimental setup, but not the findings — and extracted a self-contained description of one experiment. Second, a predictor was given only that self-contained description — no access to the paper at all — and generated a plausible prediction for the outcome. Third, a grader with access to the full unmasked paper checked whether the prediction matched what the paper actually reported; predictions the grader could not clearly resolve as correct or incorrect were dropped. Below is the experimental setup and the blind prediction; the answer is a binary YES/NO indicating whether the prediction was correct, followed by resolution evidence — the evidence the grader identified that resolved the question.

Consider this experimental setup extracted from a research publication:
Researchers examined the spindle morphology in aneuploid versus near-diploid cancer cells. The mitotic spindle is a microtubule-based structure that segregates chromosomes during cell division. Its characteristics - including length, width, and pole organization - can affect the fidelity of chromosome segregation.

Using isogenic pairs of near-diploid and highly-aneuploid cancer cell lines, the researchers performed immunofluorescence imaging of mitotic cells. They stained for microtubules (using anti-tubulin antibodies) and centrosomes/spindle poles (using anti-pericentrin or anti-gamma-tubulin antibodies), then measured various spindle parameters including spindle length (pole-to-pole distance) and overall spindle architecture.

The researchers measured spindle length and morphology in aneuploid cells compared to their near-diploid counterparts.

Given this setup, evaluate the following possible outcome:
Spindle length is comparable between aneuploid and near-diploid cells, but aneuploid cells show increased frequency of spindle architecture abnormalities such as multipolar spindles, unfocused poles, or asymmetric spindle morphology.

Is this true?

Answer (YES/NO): NO